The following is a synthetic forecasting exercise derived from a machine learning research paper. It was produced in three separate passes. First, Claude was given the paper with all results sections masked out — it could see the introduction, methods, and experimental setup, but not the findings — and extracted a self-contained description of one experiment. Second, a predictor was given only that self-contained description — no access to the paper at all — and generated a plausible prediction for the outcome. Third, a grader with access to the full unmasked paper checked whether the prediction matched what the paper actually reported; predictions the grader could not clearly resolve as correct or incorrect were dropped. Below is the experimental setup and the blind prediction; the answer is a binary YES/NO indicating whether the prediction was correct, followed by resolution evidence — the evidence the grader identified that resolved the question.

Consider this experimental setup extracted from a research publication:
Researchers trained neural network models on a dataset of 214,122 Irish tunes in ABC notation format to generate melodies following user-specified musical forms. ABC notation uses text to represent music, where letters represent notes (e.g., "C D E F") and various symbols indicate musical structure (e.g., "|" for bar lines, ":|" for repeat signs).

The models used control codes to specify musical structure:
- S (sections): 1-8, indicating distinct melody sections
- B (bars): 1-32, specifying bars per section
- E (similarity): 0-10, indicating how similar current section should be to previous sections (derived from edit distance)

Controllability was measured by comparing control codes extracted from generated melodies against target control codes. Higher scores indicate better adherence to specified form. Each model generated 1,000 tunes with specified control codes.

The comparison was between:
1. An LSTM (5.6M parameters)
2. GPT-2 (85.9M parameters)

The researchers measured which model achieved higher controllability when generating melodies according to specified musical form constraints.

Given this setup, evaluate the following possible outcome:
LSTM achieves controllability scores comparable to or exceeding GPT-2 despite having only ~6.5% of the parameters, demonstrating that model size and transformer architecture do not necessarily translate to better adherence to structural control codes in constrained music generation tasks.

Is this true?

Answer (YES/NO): NO